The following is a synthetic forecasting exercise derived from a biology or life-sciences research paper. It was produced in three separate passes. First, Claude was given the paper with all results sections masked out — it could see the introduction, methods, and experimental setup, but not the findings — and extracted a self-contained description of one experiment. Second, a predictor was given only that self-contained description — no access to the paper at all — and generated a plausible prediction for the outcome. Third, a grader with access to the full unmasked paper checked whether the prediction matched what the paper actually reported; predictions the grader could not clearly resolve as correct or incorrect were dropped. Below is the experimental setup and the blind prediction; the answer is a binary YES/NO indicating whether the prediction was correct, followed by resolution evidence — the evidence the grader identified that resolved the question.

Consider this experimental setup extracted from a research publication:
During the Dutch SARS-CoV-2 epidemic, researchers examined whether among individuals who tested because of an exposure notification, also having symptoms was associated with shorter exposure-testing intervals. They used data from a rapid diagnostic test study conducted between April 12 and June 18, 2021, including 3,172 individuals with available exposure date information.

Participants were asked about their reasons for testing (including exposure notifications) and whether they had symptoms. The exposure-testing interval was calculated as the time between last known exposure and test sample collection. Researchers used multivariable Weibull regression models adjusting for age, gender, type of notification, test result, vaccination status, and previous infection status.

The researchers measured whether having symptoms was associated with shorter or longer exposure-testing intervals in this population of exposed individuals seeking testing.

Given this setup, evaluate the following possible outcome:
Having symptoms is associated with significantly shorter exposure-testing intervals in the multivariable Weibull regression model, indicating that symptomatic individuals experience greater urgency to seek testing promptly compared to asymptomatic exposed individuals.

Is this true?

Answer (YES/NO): NO